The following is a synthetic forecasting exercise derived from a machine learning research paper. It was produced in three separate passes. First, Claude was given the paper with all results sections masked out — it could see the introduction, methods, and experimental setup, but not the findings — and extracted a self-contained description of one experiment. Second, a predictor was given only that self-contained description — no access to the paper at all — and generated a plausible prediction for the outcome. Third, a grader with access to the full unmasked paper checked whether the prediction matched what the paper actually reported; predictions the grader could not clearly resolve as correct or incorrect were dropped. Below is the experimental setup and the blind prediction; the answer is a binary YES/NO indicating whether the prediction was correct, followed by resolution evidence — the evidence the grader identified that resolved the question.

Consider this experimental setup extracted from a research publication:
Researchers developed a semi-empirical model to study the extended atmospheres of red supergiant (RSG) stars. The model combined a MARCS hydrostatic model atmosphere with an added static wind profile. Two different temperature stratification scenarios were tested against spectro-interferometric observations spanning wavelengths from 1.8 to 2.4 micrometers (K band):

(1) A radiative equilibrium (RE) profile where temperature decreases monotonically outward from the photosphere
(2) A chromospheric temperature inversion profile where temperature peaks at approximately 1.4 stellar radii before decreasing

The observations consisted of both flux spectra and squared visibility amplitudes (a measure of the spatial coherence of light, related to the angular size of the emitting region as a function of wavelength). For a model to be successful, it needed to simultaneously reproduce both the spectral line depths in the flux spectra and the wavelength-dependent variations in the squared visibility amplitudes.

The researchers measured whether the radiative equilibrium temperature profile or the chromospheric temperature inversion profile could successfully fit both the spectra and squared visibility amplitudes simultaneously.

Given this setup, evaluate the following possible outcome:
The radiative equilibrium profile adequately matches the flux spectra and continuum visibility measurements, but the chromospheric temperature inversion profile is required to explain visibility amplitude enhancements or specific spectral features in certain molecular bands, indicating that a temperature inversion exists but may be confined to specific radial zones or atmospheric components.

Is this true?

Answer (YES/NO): NO